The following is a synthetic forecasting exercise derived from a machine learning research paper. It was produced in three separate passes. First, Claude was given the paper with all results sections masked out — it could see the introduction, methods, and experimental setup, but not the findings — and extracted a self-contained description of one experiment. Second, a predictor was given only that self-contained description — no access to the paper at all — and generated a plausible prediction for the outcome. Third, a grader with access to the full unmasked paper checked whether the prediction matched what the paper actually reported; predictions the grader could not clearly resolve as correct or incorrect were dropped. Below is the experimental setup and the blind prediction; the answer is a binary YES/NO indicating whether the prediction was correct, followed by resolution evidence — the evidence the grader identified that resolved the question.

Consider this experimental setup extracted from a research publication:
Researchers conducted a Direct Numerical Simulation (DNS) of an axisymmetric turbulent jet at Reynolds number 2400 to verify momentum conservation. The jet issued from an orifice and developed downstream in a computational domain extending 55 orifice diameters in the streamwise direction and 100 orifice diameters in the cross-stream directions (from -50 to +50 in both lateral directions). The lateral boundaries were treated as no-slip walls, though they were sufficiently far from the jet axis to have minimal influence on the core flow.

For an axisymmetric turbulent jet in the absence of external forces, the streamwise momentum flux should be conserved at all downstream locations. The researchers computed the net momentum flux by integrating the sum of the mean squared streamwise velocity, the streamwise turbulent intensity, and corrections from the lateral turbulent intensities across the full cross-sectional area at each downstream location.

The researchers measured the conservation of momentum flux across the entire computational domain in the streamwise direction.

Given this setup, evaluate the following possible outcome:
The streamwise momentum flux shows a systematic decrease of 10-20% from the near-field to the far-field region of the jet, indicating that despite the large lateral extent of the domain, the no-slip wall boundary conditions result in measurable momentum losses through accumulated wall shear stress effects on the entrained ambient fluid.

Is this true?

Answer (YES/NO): NO